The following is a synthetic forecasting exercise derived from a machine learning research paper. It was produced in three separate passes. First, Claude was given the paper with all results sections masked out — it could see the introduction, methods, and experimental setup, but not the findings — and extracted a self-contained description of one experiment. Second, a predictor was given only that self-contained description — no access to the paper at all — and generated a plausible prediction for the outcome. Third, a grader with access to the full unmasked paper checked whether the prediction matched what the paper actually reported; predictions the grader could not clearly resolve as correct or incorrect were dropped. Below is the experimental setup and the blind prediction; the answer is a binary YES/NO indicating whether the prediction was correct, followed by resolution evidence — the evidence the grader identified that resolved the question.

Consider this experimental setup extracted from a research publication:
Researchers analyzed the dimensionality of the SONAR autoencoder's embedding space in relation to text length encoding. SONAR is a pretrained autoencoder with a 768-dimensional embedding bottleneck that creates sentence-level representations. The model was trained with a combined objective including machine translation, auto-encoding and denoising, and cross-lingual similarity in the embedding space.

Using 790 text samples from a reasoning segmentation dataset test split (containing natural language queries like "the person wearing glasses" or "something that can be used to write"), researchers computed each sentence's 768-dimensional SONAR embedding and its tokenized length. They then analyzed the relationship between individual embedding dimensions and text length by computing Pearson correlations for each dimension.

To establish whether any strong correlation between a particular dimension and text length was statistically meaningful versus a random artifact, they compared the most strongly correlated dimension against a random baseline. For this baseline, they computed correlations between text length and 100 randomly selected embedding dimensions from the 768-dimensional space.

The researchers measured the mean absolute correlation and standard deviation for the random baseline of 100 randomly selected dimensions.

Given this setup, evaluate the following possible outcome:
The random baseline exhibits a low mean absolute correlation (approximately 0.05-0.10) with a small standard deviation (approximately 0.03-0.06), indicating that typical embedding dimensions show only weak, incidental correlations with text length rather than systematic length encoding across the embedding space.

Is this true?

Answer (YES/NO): NO